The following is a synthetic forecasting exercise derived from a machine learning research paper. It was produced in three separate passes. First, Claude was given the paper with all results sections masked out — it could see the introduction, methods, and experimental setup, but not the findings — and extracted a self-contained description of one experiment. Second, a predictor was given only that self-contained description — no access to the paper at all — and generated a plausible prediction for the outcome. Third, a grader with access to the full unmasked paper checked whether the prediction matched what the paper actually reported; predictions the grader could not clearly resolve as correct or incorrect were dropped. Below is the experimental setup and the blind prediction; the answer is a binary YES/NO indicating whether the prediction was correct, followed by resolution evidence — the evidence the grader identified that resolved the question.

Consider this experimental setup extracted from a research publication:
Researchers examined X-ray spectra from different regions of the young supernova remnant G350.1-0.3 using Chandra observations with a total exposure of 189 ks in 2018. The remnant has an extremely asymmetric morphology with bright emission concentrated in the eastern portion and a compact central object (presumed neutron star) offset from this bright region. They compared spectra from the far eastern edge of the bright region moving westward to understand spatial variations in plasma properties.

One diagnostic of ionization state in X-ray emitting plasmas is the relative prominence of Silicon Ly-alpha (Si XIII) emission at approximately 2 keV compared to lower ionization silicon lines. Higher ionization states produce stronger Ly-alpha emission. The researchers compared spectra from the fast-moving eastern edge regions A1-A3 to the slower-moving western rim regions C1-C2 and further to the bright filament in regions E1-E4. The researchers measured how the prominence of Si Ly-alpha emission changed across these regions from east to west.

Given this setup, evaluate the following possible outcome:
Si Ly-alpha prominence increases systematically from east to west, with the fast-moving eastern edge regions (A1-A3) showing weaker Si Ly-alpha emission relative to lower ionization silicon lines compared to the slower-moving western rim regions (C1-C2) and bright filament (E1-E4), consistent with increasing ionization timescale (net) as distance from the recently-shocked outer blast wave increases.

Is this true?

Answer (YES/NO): NO